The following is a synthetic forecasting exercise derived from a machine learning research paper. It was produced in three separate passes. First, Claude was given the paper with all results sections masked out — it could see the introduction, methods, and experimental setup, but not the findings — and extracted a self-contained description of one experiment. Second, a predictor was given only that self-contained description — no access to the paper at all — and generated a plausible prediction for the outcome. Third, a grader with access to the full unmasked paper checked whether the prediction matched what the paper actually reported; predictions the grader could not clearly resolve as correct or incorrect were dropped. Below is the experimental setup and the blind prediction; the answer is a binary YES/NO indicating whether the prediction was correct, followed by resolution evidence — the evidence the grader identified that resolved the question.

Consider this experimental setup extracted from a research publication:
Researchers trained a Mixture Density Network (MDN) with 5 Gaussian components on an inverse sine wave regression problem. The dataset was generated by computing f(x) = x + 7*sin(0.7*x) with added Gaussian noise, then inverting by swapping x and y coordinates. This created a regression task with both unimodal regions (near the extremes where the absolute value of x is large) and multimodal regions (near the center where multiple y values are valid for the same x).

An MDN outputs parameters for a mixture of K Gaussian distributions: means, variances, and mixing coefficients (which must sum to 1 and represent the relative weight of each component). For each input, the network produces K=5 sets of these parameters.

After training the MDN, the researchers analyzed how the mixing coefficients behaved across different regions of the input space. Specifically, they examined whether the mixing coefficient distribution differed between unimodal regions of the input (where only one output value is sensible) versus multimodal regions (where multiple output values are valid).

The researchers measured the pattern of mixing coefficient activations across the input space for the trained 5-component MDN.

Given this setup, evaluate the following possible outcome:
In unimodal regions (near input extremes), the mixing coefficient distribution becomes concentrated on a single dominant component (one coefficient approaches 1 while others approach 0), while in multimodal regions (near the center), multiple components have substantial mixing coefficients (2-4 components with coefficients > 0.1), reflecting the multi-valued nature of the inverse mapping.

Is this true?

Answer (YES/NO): YES